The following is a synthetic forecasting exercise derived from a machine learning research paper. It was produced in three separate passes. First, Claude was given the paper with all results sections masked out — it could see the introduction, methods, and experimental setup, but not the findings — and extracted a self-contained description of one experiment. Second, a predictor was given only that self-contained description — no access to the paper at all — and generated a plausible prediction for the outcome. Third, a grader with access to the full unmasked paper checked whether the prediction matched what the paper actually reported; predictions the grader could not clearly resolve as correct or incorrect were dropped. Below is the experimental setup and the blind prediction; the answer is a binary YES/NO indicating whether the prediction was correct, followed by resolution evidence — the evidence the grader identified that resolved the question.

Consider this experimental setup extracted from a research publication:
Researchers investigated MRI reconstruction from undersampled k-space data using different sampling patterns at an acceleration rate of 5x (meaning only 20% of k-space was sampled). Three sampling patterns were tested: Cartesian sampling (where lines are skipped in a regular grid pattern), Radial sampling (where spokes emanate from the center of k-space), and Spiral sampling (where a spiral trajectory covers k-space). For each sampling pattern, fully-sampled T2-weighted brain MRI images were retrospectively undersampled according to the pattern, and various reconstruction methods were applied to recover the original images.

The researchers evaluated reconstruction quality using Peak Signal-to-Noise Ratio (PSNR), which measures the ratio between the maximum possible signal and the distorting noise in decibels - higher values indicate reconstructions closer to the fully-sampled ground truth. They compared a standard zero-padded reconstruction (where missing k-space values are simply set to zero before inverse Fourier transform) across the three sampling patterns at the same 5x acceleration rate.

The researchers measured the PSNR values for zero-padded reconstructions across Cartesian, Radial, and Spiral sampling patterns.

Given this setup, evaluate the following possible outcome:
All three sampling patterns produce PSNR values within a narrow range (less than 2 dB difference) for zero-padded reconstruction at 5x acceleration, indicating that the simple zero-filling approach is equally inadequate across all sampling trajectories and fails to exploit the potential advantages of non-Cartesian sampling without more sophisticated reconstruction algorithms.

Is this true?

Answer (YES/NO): NO